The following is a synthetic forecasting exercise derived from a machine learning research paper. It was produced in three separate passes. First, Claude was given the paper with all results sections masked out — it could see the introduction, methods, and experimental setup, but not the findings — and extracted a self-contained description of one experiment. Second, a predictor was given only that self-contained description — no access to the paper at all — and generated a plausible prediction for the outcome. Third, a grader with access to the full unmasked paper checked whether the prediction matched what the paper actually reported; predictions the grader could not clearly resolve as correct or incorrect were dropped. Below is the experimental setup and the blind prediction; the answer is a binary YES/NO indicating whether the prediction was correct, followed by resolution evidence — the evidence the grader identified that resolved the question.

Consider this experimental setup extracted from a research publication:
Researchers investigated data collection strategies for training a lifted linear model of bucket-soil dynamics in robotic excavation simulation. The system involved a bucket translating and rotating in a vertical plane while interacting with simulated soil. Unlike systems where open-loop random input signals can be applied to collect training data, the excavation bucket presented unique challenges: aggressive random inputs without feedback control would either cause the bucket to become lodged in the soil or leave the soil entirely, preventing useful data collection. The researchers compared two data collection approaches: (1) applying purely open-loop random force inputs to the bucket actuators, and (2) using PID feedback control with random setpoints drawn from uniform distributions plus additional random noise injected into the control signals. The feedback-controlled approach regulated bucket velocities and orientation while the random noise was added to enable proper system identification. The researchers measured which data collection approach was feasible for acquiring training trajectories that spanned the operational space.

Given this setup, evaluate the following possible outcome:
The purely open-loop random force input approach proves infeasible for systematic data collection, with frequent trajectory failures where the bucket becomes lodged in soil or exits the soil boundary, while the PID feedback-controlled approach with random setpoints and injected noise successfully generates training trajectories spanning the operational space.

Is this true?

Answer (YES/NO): YES